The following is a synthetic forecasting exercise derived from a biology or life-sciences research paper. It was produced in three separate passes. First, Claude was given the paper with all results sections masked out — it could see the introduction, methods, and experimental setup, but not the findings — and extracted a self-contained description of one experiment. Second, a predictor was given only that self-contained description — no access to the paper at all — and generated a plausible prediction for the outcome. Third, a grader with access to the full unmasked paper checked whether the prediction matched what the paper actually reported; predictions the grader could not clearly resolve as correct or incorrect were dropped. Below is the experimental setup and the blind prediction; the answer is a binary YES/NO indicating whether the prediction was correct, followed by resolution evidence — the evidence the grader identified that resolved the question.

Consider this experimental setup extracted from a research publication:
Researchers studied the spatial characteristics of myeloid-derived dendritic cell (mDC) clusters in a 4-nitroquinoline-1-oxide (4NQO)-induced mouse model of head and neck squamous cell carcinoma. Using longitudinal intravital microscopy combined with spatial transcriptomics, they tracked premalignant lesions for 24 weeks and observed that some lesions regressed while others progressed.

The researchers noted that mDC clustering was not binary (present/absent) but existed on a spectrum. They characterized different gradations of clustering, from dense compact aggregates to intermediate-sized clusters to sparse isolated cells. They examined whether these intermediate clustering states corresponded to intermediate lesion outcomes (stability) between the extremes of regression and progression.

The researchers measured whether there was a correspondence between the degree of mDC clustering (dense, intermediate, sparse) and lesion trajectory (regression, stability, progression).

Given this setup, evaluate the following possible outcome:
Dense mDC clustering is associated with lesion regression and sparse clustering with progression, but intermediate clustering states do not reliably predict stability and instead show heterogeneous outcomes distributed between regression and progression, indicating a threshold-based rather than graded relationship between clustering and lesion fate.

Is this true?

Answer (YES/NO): NO